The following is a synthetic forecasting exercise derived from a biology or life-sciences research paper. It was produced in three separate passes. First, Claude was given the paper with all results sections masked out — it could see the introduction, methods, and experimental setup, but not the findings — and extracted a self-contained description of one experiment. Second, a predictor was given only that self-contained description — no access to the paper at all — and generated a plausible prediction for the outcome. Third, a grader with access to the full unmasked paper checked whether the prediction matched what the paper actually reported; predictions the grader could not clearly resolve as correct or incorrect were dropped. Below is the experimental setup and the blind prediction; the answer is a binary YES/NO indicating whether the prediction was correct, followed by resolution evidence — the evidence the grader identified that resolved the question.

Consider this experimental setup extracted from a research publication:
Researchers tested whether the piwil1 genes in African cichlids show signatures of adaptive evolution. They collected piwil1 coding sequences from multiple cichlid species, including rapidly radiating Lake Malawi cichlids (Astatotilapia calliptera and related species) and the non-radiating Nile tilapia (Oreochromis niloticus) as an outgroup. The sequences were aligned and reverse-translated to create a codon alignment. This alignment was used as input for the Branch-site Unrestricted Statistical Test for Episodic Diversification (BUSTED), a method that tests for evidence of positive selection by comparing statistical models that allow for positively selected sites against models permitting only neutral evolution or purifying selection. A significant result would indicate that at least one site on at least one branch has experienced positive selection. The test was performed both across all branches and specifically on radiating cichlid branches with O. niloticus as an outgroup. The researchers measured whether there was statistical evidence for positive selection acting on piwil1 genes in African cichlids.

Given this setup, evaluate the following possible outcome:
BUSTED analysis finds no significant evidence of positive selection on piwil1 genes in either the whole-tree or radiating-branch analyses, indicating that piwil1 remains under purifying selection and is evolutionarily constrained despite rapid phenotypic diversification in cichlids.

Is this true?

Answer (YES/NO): NO